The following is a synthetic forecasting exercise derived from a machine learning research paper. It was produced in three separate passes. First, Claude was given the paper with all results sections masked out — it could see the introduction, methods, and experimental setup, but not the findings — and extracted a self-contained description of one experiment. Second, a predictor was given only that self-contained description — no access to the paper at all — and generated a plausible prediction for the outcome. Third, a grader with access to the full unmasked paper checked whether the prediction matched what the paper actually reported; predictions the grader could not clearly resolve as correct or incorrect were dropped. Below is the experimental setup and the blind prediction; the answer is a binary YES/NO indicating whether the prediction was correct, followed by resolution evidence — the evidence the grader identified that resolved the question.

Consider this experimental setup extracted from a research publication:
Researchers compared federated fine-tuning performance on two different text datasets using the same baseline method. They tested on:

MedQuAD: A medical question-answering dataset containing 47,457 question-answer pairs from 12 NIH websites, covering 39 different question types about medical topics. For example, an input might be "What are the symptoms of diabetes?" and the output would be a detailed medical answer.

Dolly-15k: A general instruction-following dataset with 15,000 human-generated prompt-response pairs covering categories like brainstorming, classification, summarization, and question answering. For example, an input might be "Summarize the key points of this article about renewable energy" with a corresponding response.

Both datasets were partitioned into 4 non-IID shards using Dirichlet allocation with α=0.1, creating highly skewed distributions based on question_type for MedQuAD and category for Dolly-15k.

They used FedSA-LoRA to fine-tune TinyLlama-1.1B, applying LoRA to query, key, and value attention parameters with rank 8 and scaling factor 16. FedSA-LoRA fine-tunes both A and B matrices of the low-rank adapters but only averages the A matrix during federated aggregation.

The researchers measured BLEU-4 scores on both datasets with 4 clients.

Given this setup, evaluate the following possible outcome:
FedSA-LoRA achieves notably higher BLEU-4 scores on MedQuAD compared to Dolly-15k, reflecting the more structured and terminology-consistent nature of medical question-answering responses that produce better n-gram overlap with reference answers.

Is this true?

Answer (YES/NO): YES